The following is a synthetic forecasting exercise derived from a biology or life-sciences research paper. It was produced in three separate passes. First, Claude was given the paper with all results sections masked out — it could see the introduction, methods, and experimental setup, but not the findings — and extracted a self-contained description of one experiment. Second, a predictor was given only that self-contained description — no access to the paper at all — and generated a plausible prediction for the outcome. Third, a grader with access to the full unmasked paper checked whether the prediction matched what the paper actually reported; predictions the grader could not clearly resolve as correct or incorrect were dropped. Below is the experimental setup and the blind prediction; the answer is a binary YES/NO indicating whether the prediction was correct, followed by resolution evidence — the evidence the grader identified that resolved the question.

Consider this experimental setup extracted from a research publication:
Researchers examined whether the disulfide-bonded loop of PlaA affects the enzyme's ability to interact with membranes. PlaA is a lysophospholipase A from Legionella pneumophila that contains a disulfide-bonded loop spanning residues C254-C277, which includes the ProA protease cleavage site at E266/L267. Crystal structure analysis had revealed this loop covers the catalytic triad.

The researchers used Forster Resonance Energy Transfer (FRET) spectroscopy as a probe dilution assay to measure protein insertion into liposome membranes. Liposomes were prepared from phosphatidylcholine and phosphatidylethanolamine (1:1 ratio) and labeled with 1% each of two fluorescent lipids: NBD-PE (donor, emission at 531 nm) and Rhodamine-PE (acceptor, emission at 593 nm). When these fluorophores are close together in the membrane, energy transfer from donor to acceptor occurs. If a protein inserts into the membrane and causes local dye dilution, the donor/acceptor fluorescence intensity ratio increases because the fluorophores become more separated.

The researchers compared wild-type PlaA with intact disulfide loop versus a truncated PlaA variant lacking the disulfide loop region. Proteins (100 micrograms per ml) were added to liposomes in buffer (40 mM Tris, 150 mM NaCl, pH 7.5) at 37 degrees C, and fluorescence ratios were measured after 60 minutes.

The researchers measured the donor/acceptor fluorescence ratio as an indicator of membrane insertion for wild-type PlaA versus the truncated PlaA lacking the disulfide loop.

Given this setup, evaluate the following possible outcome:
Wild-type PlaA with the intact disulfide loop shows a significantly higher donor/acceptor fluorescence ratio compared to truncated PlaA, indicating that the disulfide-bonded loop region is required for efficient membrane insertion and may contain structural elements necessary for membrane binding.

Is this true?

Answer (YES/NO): NO